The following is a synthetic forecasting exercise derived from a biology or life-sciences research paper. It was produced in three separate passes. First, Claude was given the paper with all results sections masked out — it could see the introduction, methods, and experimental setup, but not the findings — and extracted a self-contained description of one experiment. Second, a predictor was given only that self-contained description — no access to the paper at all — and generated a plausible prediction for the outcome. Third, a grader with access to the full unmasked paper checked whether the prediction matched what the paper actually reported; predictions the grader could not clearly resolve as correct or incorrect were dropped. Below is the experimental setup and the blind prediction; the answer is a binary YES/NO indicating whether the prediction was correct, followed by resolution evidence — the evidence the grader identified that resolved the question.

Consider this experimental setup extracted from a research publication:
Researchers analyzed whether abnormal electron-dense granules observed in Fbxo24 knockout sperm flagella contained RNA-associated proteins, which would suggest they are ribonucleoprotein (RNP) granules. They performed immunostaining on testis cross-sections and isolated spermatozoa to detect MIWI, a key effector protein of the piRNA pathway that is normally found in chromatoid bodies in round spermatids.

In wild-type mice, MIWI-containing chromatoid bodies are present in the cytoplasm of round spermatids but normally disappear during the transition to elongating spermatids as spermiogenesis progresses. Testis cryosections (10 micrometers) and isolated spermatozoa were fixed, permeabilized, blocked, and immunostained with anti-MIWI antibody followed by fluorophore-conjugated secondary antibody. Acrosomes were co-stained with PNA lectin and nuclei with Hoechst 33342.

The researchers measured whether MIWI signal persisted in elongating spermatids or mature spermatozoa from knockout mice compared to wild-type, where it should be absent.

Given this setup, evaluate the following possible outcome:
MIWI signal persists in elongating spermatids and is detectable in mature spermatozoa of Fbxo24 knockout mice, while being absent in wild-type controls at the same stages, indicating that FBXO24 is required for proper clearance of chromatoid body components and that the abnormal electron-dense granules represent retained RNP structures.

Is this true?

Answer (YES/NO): NO